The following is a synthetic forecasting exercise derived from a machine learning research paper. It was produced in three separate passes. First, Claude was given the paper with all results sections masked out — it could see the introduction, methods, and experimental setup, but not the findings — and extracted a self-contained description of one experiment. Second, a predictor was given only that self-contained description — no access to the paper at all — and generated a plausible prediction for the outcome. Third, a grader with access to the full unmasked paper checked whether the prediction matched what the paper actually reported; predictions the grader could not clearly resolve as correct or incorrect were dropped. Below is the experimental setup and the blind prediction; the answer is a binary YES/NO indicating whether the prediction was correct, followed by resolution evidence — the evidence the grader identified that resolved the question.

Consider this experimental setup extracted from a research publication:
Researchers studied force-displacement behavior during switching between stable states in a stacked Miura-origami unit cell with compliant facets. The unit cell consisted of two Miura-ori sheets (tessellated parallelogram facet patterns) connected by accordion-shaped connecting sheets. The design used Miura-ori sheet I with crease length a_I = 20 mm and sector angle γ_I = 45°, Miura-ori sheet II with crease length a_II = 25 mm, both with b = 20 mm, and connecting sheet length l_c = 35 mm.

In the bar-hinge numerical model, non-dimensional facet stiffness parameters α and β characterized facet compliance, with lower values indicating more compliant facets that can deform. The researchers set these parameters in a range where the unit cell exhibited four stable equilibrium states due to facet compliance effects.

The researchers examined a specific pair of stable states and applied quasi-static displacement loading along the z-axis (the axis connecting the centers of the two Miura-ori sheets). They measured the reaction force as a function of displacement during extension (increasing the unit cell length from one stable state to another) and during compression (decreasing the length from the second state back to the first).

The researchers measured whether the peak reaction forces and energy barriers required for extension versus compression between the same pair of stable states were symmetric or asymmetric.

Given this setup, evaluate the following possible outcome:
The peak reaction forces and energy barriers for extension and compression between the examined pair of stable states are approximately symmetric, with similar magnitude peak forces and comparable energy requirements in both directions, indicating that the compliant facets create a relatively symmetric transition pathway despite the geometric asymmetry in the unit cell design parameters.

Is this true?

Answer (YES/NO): NO